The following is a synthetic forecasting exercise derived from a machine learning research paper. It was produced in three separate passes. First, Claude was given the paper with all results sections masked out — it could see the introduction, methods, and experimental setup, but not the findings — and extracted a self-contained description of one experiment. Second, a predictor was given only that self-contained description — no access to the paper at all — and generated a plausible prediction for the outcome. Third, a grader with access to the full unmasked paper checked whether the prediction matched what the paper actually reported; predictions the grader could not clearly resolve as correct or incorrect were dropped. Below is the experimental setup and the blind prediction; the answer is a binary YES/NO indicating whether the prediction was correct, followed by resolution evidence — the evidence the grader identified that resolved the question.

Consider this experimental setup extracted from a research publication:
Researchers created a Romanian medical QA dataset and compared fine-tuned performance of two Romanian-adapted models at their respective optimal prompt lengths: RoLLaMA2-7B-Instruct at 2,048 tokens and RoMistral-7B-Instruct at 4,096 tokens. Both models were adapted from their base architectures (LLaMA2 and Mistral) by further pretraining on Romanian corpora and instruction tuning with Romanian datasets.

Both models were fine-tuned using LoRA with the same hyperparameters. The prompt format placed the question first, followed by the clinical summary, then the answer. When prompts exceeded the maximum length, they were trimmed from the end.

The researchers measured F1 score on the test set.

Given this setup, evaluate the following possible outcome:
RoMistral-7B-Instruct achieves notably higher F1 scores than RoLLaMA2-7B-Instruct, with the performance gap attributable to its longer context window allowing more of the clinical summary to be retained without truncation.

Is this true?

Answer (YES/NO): NO